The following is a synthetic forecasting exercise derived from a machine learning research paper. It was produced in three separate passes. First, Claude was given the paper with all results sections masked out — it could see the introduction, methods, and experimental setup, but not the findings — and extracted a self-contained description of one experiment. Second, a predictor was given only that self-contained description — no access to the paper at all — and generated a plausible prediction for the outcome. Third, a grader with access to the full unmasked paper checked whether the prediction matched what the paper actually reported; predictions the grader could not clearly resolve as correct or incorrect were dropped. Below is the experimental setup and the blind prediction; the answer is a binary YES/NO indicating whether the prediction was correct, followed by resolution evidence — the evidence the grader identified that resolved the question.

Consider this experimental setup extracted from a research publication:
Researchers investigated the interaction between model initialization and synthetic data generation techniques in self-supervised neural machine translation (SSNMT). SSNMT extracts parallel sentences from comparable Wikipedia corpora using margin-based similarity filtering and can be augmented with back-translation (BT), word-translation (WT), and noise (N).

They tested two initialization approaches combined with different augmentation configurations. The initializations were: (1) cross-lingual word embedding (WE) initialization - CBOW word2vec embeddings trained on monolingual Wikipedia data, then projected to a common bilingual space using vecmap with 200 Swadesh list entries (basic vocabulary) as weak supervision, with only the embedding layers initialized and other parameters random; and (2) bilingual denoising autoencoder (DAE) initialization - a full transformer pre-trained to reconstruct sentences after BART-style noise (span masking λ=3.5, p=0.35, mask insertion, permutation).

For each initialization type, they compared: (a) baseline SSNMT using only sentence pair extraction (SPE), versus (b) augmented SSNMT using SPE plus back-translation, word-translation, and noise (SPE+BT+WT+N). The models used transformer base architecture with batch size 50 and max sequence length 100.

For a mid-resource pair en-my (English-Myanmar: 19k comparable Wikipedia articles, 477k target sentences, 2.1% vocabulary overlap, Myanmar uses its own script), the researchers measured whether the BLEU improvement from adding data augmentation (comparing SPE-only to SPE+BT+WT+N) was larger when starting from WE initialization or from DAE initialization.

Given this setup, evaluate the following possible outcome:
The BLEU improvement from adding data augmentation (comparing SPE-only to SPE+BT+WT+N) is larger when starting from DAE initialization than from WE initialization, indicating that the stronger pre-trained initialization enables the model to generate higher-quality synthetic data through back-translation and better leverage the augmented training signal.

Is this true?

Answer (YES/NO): NO